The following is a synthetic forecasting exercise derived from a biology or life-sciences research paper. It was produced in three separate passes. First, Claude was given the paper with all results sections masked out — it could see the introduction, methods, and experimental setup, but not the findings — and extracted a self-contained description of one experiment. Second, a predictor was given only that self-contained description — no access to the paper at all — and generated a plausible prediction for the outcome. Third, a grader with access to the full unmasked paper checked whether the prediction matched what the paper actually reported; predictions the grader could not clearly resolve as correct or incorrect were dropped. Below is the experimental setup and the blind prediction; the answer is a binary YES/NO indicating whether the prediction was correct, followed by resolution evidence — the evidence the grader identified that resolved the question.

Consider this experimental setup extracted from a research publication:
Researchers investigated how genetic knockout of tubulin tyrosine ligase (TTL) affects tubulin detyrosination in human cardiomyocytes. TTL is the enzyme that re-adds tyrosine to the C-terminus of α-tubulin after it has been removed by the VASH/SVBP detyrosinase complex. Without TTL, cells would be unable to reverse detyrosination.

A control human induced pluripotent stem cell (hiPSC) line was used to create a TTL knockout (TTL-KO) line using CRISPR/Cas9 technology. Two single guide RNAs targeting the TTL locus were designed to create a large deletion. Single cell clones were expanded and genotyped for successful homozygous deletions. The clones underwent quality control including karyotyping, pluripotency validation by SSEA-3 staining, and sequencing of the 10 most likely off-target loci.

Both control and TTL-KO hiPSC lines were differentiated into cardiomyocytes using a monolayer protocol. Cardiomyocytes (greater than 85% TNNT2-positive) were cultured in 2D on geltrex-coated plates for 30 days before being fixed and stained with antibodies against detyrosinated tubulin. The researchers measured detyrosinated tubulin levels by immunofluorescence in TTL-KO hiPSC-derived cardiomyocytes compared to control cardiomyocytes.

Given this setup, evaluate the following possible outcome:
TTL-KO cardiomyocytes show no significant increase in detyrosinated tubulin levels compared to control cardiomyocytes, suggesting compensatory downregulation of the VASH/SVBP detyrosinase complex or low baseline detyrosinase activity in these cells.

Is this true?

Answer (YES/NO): NO